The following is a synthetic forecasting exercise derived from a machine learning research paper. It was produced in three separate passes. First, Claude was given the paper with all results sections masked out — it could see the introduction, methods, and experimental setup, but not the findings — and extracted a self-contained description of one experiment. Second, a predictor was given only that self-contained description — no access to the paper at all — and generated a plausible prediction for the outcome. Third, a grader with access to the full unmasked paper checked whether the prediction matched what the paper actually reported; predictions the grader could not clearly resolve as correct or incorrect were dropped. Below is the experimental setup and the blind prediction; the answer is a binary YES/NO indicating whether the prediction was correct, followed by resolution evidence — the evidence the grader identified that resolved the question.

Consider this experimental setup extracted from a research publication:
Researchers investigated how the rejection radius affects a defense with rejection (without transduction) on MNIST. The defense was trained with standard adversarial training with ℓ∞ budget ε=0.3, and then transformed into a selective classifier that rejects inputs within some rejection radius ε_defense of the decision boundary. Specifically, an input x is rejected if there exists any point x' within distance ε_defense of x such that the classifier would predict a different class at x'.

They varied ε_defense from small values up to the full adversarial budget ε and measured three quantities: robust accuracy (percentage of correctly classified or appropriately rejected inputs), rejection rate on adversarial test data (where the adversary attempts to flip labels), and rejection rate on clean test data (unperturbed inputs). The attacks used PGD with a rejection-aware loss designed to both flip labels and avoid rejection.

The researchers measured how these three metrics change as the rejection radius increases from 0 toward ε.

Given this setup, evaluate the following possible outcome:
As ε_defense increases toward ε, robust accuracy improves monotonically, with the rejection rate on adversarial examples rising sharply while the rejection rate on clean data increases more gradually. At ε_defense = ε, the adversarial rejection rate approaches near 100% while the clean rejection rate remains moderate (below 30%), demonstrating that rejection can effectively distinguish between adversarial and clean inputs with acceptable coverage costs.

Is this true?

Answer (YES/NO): NO